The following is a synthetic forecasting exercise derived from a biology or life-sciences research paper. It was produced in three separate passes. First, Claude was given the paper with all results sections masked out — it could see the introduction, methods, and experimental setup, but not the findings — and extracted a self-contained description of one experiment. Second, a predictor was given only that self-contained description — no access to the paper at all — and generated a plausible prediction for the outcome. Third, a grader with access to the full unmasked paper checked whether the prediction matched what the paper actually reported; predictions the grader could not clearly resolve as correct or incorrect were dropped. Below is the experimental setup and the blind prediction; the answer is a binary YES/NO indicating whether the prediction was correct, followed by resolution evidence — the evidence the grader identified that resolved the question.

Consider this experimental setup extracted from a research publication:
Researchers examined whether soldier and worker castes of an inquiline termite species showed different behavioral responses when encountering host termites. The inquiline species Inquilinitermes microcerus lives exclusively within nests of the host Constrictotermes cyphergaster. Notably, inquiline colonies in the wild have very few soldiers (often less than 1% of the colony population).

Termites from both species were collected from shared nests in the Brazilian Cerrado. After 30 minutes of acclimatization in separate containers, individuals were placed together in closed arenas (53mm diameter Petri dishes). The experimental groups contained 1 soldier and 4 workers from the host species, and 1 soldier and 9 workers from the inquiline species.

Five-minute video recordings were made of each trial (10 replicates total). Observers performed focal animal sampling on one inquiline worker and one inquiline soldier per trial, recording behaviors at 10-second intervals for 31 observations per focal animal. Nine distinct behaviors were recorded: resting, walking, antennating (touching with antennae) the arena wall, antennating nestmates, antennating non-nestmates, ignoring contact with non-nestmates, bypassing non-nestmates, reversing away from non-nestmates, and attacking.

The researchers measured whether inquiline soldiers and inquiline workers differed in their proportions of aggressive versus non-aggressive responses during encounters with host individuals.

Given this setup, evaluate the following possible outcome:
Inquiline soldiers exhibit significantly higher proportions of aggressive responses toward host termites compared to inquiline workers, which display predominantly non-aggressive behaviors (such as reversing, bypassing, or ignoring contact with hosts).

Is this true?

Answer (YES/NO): YES